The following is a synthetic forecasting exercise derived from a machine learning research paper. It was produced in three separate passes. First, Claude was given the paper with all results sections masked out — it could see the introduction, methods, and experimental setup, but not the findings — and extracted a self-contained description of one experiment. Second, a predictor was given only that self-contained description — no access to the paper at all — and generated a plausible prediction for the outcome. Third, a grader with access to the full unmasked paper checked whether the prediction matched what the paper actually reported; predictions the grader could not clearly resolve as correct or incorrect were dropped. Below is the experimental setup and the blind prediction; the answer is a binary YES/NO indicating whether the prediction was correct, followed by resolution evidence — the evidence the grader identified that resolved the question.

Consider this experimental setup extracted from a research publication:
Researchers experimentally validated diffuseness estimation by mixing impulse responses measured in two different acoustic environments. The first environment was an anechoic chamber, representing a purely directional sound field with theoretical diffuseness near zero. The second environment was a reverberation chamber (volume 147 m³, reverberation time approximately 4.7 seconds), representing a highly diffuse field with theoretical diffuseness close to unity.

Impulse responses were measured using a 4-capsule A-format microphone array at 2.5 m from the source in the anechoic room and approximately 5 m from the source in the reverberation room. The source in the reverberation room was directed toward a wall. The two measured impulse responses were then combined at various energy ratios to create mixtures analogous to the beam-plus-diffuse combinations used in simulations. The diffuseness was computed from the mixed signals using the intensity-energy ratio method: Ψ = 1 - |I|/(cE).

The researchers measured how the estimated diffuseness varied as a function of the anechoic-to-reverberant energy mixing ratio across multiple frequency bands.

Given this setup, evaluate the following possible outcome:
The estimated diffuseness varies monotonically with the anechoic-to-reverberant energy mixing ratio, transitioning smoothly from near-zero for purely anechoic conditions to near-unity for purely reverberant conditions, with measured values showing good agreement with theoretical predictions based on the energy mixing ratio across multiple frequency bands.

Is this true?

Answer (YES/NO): NO